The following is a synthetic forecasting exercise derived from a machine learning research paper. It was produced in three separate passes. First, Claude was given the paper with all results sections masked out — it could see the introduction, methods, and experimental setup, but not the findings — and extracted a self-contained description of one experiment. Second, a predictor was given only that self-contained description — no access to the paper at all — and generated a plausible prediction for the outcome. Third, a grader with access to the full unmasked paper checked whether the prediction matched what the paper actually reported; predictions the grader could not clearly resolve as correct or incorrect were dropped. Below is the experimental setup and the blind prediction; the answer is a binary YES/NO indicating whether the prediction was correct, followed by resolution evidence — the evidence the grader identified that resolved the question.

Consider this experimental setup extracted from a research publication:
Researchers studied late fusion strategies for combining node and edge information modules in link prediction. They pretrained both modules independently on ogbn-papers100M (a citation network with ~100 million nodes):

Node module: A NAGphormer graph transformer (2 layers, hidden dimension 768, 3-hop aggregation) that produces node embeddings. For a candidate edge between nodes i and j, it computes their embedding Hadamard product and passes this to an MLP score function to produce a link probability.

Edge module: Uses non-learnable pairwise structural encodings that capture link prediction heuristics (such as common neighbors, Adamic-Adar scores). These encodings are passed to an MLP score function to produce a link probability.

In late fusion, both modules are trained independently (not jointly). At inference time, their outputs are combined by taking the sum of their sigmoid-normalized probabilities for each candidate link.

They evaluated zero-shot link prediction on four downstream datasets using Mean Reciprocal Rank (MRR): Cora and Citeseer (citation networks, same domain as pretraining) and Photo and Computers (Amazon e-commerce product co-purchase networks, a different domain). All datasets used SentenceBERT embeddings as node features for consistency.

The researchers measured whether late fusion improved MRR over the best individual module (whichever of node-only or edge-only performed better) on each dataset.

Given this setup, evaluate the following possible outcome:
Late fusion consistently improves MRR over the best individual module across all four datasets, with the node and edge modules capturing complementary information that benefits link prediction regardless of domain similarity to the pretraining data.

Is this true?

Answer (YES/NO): NO